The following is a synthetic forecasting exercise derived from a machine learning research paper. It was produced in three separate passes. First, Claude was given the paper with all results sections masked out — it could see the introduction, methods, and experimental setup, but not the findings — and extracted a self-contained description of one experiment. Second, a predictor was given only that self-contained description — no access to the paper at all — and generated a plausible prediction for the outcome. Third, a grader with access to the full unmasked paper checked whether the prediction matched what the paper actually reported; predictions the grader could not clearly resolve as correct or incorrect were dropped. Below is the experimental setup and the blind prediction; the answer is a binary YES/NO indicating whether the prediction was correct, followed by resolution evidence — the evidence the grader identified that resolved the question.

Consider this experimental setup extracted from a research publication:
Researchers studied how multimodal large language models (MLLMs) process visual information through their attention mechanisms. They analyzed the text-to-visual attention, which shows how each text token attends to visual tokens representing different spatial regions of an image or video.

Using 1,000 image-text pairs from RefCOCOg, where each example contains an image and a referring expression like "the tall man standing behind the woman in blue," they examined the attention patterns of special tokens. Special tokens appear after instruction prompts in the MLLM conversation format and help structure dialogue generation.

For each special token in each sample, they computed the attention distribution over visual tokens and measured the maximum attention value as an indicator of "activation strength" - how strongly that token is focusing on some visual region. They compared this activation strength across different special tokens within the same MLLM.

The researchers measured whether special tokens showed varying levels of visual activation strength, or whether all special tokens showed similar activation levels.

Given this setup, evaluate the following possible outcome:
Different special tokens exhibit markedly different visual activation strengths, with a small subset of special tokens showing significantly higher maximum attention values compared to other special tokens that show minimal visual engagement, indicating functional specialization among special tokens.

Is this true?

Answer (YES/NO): YES